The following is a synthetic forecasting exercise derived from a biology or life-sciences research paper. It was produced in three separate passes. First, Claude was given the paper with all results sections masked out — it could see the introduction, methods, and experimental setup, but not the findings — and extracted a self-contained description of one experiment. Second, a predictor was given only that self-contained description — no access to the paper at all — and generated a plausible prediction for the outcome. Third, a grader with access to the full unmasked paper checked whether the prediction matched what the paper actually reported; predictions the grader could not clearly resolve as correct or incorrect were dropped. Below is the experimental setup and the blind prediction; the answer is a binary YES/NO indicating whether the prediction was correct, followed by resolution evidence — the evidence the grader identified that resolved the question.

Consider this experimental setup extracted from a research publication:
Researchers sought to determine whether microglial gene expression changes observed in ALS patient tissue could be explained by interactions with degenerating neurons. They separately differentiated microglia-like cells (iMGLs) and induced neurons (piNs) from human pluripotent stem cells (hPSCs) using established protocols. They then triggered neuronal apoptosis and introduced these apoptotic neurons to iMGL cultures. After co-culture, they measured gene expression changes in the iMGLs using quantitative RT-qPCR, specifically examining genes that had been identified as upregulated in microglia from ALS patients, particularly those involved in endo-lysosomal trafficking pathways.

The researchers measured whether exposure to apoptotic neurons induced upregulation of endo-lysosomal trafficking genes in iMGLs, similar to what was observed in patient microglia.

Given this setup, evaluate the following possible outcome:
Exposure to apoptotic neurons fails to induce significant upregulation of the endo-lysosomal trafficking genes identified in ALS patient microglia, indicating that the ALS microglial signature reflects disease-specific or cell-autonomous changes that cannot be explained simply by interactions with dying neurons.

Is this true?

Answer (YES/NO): NO